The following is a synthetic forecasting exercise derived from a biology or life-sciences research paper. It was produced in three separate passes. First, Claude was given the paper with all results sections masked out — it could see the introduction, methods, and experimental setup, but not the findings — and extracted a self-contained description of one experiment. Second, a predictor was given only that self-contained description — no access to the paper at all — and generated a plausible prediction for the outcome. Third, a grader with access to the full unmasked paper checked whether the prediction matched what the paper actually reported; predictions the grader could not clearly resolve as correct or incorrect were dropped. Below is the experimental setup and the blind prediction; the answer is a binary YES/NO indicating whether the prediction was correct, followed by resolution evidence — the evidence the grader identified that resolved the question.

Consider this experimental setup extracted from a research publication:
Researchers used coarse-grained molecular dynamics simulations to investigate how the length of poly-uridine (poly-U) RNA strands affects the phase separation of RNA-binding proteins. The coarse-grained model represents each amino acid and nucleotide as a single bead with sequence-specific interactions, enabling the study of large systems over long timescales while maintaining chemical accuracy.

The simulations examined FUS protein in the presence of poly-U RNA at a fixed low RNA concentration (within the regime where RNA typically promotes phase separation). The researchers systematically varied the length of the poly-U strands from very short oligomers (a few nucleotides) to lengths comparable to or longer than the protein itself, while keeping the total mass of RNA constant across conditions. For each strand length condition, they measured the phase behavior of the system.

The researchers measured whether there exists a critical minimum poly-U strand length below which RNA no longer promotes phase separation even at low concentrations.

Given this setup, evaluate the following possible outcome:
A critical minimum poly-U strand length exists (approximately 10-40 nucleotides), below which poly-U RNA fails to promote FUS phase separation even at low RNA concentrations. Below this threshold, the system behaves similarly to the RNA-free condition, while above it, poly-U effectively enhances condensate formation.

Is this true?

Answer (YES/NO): NO